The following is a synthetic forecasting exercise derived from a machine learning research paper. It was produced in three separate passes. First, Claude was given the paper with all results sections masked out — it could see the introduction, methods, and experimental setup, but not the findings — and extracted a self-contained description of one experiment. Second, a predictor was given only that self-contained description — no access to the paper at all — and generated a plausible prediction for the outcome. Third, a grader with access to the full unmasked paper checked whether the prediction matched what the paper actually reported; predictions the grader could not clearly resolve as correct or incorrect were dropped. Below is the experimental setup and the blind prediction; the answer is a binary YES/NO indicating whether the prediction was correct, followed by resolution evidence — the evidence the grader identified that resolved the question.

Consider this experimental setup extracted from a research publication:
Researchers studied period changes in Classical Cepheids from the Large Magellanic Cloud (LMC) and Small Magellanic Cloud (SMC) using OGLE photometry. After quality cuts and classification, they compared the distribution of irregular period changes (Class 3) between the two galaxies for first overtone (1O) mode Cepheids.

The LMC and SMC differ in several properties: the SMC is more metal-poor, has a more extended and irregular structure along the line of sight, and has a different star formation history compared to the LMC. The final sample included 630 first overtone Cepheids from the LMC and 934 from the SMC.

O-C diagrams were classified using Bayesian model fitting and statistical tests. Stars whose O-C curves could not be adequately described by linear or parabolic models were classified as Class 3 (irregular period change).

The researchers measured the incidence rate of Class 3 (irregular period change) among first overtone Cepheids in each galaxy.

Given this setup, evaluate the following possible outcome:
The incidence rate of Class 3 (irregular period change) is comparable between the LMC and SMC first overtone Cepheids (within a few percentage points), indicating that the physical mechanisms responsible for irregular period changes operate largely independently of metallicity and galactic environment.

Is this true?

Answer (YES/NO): NO